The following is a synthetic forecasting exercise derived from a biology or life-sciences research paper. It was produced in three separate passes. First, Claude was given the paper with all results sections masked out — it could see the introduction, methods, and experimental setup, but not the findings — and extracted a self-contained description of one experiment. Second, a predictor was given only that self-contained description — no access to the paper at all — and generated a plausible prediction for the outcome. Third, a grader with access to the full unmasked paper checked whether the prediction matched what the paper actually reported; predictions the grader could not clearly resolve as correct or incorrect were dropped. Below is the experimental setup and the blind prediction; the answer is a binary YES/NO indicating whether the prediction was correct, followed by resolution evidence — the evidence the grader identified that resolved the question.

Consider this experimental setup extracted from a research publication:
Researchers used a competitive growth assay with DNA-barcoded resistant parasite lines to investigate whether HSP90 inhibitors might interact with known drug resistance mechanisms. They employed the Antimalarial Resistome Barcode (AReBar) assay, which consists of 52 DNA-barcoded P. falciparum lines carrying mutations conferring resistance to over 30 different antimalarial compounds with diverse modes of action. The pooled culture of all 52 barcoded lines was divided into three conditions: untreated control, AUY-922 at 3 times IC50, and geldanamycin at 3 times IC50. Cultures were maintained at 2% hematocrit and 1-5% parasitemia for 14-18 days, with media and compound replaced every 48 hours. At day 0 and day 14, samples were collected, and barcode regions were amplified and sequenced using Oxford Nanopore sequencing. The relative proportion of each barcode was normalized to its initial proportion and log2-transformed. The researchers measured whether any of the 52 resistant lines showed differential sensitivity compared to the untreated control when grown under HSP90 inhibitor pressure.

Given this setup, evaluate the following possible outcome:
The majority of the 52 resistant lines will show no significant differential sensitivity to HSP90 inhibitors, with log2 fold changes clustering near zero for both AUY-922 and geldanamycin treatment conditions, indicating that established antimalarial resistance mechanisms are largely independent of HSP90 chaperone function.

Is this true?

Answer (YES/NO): YES